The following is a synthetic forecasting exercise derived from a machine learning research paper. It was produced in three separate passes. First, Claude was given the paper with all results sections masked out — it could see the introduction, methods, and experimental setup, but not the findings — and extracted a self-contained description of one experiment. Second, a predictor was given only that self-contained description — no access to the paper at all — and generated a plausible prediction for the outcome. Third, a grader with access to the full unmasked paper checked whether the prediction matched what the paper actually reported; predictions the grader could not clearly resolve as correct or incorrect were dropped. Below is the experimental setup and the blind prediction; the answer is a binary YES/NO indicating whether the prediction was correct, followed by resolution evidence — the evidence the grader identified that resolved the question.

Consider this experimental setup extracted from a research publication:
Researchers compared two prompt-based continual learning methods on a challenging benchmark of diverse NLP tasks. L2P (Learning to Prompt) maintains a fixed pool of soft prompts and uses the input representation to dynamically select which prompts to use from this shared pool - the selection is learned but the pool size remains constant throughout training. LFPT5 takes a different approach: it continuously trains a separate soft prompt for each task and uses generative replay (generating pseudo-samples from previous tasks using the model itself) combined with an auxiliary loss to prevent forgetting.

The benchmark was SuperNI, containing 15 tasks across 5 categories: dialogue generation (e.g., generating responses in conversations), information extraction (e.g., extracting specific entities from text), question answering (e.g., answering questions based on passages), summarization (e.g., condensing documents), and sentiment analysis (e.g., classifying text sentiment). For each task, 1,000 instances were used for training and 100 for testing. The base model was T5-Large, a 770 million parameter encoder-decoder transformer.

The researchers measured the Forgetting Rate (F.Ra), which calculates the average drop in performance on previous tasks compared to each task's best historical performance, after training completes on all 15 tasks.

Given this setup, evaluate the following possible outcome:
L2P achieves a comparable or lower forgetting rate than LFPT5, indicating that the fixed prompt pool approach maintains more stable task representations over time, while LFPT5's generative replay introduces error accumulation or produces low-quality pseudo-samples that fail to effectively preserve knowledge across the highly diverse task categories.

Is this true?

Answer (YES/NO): YES